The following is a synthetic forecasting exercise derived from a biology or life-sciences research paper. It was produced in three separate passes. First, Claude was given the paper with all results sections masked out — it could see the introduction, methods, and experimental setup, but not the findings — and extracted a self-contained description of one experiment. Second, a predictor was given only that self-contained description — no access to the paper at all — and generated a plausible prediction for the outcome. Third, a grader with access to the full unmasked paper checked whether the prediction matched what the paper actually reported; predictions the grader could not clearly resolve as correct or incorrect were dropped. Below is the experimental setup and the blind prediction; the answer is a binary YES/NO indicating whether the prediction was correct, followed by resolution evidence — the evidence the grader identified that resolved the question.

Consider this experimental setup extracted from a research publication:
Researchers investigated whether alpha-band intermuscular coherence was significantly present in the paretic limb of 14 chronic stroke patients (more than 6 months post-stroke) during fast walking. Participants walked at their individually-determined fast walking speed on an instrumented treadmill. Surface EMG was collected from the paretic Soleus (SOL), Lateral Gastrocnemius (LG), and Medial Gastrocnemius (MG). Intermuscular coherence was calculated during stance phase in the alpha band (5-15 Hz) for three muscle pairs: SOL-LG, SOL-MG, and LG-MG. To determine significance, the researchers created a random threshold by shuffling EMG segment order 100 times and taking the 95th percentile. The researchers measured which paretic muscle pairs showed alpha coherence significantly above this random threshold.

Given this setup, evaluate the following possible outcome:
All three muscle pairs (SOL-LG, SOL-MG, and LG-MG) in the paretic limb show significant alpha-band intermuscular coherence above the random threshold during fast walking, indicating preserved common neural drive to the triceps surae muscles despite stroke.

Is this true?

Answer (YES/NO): NO